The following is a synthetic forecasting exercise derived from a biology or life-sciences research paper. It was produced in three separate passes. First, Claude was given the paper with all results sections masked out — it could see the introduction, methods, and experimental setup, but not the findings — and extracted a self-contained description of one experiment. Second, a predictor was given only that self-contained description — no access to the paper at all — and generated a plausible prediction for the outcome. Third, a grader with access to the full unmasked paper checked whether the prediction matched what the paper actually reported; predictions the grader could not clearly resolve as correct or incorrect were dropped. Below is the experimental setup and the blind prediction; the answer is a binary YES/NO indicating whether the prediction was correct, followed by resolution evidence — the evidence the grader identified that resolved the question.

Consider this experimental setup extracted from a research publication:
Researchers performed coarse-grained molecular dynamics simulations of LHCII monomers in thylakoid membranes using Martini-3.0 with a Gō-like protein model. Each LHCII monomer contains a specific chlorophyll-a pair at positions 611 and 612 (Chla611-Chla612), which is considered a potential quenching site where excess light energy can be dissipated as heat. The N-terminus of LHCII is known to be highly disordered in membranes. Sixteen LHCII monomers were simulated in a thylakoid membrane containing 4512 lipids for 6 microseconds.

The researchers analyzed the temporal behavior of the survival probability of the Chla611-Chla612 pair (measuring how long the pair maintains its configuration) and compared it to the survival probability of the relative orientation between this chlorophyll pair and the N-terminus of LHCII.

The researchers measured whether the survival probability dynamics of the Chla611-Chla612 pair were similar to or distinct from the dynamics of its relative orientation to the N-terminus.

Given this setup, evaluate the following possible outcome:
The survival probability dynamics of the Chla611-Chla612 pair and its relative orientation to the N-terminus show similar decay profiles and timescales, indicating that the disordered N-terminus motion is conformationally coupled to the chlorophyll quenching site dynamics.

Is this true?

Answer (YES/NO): YES